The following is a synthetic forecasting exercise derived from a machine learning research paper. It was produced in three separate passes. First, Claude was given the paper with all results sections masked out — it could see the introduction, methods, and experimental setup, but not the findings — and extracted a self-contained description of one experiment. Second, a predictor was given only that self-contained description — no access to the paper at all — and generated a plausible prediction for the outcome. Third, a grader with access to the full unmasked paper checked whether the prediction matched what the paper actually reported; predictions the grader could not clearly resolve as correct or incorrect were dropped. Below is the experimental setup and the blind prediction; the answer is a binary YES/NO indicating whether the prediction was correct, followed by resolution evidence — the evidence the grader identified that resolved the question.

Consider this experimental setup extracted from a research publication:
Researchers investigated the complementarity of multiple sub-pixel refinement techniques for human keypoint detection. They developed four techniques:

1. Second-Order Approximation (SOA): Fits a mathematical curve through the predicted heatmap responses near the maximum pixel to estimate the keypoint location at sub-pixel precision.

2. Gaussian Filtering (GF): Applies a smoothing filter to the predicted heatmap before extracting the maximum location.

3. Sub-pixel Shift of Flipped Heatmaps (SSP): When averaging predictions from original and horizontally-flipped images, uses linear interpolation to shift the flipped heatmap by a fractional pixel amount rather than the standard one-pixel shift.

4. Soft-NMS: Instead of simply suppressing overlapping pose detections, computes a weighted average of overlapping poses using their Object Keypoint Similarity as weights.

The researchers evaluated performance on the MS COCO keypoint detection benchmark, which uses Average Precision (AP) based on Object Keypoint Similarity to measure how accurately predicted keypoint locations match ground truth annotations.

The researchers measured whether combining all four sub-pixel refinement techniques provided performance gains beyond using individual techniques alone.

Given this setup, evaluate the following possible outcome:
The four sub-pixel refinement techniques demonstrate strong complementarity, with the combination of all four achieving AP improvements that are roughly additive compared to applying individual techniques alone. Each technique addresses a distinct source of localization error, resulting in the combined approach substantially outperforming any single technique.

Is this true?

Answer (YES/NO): NO